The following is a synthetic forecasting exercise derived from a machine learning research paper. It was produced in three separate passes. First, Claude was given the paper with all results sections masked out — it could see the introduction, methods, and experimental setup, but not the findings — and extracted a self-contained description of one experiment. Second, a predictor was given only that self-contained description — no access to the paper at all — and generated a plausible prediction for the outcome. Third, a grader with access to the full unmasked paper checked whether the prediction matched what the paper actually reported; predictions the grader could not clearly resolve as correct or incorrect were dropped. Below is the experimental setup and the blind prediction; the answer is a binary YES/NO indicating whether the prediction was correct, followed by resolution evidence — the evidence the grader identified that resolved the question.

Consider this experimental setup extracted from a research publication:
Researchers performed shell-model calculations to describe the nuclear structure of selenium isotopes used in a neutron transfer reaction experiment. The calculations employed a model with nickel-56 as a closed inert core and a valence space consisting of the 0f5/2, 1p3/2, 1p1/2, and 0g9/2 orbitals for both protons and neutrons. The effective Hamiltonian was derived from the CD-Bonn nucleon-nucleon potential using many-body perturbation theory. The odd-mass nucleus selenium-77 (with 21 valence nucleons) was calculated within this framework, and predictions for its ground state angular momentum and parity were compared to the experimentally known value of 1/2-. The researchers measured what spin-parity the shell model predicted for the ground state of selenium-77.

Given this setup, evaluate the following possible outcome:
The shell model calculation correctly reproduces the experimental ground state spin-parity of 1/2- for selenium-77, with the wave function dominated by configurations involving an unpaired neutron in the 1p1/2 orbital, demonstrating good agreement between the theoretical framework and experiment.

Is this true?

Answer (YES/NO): NO